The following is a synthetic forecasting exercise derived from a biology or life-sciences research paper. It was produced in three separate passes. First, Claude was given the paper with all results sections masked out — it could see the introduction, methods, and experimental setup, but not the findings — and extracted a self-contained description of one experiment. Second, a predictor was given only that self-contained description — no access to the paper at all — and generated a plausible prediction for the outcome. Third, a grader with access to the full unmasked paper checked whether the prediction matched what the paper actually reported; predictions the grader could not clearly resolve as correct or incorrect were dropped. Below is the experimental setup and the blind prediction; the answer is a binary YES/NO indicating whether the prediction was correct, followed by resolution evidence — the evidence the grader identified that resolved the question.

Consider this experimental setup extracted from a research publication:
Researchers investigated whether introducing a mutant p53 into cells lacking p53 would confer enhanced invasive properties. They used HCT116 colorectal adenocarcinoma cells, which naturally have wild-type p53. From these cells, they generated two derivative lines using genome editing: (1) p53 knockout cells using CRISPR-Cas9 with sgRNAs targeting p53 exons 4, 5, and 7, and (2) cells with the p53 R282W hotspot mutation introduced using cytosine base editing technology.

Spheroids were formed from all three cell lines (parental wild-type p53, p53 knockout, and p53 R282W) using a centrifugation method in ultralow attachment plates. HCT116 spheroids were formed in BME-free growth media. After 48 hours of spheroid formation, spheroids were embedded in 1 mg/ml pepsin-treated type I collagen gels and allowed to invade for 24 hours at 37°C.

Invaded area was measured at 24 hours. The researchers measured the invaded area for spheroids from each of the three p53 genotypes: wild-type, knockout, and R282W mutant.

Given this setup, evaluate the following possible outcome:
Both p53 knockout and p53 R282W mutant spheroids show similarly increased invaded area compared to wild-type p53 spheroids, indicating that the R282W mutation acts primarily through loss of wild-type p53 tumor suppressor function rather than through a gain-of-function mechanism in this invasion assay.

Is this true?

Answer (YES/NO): NO